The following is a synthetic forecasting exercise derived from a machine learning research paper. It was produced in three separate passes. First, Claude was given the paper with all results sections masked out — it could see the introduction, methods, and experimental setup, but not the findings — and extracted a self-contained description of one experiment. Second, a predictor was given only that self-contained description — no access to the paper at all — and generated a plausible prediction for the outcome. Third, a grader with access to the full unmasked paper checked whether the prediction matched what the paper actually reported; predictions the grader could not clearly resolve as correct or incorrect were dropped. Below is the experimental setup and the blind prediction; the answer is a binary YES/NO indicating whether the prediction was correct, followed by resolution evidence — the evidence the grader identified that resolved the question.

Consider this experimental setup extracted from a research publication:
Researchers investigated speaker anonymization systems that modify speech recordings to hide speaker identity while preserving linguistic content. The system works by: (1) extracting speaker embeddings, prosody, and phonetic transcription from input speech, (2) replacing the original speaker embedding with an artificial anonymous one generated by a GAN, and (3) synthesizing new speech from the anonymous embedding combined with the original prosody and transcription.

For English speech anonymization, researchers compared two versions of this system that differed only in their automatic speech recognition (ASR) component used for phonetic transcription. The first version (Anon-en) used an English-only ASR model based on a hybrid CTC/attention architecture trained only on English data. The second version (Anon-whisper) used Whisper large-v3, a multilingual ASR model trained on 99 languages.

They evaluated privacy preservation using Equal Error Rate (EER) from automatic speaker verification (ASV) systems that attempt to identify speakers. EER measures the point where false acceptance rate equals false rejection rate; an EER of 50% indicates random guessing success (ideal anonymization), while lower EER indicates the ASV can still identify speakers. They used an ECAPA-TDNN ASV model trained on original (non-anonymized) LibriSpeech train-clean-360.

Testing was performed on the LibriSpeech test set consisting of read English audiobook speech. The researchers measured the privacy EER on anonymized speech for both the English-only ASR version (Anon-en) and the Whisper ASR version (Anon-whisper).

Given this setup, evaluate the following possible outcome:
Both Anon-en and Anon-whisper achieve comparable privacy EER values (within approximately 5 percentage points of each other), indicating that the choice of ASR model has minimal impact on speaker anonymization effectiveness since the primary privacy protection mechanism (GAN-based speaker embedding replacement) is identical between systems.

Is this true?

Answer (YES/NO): YES